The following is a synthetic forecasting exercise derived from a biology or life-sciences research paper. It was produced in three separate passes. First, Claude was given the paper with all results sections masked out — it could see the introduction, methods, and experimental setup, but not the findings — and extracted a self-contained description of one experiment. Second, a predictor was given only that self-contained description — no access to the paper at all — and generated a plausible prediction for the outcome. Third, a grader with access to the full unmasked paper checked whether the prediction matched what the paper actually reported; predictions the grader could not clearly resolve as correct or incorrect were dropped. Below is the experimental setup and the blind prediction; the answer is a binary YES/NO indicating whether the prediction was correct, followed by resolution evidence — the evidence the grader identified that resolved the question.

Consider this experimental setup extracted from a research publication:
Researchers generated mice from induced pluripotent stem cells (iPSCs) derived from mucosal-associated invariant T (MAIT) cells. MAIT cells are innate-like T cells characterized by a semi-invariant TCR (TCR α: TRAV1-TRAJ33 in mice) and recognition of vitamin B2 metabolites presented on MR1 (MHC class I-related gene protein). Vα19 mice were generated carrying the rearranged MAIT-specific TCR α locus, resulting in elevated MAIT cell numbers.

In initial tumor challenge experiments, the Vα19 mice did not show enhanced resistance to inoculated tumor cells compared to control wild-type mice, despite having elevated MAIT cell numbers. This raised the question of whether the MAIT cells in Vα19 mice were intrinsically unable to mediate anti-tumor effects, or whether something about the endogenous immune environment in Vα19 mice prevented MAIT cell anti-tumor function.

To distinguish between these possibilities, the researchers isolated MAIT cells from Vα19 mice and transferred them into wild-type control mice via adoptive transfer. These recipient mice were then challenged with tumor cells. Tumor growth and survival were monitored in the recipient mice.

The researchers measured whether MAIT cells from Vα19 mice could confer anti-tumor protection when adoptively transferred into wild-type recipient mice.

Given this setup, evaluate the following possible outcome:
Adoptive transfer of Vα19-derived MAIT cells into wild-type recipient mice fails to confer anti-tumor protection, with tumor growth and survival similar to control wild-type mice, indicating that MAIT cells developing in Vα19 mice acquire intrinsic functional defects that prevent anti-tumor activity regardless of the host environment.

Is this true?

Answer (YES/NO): NO